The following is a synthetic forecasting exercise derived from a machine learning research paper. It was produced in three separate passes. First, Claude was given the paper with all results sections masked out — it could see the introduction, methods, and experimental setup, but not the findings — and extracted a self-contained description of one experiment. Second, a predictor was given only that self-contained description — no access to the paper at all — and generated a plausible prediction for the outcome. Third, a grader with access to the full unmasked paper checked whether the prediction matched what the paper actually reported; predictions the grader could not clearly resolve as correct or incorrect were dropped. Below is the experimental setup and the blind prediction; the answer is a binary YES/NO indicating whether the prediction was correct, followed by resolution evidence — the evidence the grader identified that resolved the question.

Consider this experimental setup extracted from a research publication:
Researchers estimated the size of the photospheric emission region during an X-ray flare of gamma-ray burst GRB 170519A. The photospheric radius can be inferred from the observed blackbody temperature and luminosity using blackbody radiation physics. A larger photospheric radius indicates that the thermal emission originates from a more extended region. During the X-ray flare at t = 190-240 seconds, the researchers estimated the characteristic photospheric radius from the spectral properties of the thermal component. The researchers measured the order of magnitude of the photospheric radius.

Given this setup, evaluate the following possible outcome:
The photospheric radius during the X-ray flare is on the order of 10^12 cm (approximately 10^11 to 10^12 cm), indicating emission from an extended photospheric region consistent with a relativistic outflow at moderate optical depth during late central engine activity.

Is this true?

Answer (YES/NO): NO